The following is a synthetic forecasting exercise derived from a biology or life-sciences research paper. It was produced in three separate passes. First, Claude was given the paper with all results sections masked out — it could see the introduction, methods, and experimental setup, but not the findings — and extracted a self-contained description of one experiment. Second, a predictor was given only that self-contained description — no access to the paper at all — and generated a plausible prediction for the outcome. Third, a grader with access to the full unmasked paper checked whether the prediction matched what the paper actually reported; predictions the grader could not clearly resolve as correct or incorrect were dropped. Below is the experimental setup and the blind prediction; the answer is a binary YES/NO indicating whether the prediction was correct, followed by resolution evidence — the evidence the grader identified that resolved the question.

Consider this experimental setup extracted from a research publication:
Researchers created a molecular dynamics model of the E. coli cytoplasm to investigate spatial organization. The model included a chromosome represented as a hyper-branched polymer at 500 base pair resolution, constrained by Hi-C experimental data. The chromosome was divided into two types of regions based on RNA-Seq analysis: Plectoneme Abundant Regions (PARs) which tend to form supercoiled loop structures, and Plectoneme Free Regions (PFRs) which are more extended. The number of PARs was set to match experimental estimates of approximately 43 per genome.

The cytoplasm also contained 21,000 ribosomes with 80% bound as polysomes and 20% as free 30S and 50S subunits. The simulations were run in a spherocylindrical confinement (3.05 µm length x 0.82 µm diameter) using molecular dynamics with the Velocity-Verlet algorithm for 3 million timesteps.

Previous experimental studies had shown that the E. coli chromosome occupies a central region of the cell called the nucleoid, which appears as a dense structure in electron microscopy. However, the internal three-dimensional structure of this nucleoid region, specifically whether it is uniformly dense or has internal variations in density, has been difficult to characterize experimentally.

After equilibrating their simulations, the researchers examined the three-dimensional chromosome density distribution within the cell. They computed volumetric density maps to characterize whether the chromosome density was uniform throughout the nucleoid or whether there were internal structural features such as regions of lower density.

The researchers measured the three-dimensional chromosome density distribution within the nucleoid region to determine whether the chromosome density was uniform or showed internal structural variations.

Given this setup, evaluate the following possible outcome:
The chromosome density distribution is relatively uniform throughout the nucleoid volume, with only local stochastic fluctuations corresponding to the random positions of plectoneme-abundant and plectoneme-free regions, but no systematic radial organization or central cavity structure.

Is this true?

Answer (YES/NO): NO